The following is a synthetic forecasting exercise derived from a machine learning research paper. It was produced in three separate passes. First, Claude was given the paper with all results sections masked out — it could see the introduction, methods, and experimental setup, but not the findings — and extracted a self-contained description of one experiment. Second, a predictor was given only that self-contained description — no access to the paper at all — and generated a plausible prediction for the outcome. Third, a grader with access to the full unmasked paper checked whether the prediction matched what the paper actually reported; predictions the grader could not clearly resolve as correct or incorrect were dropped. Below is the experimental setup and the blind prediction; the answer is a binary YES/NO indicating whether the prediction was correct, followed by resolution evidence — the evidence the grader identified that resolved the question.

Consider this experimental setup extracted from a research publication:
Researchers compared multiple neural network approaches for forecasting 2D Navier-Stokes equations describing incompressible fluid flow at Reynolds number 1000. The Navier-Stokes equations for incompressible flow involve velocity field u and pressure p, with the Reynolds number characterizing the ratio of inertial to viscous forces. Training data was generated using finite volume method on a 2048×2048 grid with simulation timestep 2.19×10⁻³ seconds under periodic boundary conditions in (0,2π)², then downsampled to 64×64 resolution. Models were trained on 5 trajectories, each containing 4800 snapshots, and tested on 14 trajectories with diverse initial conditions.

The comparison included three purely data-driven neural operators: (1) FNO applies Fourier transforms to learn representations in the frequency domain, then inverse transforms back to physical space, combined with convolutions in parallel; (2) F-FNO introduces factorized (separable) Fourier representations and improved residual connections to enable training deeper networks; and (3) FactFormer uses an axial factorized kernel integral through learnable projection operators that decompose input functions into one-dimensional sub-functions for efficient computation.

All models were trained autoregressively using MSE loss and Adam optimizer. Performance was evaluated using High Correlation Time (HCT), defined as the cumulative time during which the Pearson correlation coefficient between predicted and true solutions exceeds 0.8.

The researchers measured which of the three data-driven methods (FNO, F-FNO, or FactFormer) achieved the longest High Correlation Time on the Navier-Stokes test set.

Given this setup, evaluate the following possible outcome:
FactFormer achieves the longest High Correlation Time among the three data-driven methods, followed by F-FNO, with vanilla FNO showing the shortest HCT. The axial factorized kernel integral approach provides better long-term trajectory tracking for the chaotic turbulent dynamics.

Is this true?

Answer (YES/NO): NO